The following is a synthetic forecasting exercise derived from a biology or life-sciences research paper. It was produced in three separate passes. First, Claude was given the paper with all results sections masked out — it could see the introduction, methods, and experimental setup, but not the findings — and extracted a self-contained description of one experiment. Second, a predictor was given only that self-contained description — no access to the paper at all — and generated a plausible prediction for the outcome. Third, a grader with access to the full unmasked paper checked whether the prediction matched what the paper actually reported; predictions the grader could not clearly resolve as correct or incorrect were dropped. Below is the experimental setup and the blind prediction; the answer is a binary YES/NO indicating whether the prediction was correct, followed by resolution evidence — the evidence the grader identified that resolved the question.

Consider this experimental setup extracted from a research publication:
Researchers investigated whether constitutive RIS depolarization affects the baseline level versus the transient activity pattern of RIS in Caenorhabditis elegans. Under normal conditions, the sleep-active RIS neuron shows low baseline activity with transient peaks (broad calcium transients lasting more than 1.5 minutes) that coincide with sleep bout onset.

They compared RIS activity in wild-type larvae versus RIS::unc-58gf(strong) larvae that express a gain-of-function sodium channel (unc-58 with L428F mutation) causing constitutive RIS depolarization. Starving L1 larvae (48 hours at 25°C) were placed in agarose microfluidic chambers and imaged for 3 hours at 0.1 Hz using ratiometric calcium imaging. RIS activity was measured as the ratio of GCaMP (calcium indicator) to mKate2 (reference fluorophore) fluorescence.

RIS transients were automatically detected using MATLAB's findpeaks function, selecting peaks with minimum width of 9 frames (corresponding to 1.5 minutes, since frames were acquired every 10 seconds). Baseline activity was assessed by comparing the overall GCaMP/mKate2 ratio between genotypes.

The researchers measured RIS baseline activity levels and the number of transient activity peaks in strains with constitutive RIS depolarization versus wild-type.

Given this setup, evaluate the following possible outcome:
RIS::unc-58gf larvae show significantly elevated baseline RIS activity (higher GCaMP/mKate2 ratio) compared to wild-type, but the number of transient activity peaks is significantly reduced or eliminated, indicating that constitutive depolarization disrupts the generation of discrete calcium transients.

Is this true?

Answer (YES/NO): YES